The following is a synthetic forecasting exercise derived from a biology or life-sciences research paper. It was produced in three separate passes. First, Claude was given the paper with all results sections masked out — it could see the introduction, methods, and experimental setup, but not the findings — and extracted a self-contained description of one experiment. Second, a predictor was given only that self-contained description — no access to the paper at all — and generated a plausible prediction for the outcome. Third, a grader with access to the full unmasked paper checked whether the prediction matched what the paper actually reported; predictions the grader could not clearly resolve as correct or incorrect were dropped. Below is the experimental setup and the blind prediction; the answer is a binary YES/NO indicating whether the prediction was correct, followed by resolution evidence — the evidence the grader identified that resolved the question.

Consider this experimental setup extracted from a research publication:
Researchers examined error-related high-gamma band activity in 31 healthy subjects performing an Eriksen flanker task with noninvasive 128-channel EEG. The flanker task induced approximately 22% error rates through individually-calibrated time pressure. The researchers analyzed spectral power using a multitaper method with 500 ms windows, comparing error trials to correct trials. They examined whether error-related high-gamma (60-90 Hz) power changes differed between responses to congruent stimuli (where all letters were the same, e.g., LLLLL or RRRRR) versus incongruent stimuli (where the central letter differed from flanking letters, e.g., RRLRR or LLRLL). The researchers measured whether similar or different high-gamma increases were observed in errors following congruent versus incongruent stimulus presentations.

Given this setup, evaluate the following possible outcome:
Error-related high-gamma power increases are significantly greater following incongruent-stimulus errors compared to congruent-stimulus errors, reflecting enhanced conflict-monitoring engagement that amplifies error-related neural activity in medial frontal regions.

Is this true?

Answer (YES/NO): NO